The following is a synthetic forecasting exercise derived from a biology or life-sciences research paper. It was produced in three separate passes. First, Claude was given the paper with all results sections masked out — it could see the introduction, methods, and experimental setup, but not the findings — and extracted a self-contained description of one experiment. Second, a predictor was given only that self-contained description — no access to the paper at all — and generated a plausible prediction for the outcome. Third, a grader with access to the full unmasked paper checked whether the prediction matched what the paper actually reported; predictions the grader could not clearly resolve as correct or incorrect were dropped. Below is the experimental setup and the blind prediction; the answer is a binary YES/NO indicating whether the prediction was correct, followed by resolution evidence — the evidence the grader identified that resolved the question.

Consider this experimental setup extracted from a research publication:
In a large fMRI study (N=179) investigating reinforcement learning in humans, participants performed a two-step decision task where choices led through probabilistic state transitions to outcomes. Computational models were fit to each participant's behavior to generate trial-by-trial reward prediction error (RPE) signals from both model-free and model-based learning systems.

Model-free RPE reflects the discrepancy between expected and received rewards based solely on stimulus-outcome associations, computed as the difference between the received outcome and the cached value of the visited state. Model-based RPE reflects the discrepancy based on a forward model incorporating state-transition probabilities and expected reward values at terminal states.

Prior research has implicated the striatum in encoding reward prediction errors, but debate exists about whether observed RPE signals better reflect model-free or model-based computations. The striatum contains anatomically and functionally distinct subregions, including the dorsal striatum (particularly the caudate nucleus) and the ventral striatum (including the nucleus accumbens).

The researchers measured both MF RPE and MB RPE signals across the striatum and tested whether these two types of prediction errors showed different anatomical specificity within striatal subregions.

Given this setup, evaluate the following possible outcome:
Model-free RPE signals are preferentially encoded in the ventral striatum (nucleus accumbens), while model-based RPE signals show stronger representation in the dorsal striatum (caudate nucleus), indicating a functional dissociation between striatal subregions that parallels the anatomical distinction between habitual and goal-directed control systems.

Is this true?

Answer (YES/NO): NO